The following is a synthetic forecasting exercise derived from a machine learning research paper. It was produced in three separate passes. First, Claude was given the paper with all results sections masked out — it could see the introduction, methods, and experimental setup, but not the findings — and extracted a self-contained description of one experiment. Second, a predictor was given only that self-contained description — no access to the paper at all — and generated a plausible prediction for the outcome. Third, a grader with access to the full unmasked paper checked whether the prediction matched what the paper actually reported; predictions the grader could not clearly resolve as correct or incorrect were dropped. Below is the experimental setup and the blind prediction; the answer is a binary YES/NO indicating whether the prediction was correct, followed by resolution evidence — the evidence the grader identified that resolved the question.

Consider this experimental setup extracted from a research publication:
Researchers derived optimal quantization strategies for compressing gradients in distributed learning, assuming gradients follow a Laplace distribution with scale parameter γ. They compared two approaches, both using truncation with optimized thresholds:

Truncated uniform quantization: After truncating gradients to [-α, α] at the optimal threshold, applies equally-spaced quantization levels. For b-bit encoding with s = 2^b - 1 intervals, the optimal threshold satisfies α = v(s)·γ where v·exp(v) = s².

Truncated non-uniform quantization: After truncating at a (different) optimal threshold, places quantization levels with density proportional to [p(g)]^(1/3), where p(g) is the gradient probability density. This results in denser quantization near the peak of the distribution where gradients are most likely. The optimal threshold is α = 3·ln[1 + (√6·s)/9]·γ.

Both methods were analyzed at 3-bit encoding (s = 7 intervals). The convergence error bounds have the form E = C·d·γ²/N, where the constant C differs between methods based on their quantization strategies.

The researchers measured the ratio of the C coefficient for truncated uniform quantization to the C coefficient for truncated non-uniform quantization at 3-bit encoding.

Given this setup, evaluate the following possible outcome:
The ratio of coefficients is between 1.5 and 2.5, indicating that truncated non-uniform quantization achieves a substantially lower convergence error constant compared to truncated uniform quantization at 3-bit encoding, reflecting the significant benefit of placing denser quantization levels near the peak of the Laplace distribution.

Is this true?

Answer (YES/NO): NO